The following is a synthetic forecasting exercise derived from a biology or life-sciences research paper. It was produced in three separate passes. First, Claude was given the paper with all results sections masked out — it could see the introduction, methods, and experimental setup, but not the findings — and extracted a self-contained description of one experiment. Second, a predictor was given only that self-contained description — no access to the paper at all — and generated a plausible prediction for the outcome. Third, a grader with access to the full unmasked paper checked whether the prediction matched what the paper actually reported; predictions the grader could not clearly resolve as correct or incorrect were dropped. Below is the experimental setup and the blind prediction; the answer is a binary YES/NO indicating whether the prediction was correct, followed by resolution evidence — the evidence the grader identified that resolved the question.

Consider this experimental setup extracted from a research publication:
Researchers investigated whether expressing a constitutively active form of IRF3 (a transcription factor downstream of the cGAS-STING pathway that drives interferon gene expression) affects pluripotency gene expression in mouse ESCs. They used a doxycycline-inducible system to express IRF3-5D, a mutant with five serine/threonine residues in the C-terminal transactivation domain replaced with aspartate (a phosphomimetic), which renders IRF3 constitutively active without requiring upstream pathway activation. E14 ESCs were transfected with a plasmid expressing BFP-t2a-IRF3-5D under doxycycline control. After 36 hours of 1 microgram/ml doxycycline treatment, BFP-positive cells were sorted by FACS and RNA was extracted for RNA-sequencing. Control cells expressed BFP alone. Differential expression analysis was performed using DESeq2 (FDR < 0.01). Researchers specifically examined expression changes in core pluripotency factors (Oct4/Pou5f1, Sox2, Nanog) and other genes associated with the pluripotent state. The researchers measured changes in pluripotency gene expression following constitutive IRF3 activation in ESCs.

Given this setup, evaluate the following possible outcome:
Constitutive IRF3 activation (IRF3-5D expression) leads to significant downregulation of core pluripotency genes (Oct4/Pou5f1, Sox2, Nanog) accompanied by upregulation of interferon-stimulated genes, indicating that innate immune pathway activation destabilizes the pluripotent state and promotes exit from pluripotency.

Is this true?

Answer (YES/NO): YES